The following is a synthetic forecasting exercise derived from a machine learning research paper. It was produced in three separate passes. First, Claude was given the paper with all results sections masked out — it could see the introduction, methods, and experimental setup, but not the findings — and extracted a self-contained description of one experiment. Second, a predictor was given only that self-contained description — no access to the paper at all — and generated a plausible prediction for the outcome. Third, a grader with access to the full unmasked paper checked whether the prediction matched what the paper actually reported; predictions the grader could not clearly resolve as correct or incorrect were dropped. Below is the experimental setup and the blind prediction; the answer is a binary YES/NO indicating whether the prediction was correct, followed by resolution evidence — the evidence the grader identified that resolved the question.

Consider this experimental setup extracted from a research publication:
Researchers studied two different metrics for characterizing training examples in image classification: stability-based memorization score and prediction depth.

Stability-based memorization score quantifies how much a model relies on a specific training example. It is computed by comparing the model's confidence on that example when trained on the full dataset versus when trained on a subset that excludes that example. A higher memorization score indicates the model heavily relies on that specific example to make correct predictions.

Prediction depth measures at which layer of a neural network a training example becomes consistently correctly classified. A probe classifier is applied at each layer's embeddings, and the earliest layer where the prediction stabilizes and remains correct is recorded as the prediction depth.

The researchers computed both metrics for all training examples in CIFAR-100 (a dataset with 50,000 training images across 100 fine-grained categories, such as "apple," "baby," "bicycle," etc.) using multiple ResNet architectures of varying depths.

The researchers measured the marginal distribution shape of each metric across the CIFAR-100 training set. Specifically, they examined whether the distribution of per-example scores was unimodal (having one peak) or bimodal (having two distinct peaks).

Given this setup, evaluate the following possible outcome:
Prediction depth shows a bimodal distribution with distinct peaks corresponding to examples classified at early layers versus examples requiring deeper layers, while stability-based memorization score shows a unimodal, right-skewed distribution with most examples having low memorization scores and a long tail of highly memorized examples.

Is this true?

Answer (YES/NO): NO